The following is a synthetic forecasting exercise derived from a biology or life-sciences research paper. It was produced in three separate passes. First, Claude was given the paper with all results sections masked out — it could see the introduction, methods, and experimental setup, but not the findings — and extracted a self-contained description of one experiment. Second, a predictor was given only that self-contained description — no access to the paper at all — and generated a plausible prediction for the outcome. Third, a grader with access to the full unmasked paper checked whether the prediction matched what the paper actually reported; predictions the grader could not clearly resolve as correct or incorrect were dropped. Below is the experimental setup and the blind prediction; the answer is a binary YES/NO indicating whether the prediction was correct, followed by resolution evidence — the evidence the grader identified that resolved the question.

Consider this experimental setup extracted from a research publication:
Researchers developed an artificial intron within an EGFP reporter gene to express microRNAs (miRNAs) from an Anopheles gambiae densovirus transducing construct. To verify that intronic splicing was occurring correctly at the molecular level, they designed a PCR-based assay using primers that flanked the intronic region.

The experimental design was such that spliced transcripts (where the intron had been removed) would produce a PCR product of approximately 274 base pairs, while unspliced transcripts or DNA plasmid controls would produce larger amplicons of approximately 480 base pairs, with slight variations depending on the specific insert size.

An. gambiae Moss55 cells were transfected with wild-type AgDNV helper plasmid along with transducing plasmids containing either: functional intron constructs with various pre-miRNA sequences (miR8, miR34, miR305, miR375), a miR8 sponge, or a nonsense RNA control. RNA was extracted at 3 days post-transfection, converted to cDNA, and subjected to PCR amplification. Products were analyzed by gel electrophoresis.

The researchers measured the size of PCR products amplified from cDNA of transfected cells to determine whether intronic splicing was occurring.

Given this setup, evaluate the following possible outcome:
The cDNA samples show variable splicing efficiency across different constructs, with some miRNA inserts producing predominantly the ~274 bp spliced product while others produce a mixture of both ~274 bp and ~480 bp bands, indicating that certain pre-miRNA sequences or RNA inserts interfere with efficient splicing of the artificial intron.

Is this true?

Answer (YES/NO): NO